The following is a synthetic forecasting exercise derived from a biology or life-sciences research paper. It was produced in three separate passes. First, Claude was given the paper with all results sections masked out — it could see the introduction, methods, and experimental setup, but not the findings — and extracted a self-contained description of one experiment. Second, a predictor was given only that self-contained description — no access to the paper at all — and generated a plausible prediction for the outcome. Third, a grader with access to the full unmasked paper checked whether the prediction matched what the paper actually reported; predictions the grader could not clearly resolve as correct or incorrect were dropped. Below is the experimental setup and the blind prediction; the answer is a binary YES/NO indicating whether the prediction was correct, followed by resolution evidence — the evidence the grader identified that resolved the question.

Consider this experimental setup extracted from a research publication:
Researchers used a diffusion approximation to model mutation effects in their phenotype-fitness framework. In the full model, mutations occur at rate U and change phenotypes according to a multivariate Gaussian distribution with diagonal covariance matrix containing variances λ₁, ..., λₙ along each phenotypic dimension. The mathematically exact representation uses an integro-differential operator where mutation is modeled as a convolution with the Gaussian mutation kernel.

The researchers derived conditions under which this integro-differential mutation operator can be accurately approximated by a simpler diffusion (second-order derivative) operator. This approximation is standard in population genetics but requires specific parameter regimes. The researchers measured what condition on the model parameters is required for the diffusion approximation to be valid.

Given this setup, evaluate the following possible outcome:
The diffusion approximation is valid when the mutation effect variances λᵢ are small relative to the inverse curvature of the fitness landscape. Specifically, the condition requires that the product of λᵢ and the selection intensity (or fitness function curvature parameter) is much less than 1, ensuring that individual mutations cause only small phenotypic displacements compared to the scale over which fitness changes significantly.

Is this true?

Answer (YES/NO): NO